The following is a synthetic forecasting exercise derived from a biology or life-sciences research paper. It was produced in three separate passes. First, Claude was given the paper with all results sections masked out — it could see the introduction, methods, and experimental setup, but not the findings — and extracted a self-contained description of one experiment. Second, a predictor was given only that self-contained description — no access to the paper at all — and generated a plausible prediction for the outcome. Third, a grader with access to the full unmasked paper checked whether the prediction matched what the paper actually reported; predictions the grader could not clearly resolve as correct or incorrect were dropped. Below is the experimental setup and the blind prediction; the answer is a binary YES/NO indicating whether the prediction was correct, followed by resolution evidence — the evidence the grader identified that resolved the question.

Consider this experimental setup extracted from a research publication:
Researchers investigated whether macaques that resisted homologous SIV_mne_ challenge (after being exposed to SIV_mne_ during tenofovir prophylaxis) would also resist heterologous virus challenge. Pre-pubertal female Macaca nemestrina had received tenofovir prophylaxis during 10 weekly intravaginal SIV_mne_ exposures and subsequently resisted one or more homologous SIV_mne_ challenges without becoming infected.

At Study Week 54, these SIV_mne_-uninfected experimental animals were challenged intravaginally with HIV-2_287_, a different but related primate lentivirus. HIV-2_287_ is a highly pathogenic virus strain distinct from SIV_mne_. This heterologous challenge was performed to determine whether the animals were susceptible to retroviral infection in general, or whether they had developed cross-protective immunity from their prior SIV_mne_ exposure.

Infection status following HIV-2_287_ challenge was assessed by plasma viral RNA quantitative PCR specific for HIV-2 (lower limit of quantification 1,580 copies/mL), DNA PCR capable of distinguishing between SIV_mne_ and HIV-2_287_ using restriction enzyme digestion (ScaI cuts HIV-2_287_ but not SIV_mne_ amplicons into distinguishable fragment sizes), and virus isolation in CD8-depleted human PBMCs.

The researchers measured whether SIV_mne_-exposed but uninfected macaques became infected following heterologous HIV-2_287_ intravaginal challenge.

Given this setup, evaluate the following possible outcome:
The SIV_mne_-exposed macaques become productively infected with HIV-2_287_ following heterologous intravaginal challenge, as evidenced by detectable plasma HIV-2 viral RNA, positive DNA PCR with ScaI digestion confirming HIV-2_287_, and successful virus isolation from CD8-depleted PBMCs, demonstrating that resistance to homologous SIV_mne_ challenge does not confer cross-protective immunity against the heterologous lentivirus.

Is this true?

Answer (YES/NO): YES